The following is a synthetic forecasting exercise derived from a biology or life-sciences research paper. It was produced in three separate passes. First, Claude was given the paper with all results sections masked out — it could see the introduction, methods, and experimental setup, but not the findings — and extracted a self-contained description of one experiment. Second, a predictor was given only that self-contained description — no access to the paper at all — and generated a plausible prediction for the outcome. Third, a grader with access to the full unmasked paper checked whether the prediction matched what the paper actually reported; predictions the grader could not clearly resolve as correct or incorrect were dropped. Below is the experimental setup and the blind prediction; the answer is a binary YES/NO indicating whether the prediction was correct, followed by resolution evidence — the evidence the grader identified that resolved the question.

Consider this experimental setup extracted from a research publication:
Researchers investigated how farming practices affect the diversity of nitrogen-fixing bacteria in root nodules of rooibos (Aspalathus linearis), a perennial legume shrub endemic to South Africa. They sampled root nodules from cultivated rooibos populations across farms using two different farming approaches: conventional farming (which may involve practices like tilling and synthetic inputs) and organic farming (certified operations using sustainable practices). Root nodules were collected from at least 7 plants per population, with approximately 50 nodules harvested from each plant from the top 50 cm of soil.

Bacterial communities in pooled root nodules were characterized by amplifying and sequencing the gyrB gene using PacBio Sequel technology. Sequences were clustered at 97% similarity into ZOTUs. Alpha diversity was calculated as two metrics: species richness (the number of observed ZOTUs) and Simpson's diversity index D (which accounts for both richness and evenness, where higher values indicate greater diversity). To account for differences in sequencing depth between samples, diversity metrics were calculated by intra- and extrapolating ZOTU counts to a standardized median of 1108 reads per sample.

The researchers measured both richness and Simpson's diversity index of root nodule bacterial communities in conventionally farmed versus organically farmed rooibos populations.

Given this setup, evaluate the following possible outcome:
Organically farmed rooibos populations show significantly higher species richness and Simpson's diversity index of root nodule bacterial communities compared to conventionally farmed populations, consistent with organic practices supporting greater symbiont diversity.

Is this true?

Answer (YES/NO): YES